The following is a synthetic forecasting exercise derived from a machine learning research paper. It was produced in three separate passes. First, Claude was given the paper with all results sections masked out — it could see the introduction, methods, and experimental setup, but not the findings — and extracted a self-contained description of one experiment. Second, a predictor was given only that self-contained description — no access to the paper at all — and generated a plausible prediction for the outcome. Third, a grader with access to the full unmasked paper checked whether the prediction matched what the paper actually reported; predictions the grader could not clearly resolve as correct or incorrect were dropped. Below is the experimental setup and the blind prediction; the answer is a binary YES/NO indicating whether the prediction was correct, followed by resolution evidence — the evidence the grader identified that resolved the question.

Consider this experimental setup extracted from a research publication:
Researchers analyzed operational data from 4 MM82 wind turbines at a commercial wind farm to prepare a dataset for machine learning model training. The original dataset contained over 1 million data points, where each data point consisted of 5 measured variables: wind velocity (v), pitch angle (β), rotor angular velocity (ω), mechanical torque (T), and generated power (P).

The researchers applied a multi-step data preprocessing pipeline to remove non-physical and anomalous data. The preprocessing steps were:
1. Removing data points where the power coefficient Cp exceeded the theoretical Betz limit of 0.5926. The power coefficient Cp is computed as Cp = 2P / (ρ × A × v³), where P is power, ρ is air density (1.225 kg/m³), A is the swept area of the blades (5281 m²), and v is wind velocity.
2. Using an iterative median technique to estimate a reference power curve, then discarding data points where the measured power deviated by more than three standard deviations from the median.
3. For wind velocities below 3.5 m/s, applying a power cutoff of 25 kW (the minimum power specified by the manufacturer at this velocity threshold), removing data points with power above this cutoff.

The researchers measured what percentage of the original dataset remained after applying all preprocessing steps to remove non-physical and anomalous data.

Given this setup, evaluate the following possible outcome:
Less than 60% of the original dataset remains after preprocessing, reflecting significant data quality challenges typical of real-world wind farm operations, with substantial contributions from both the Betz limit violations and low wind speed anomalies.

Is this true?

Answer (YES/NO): NO